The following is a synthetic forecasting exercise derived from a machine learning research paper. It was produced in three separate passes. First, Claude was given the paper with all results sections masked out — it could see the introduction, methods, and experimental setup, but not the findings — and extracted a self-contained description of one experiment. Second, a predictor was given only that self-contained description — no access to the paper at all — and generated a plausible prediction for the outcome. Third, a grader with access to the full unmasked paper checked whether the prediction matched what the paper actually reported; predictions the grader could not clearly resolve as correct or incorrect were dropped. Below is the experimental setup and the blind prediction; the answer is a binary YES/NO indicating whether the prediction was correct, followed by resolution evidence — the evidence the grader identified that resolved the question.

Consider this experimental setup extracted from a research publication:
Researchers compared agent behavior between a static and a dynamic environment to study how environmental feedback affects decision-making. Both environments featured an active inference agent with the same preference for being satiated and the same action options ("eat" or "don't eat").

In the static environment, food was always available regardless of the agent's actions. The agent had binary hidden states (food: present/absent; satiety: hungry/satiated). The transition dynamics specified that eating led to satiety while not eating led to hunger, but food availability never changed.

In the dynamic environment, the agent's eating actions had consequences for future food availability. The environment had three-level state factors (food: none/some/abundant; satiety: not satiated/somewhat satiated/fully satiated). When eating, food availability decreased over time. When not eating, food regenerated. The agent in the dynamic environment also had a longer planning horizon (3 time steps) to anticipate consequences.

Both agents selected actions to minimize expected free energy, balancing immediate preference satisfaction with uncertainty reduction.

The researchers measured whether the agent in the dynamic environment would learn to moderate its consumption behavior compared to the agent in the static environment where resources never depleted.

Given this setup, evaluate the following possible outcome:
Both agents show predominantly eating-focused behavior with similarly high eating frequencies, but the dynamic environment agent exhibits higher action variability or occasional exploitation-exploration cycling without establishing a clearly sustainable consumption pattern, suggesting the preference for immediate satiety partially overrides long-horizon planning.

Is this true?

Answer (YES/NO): NO